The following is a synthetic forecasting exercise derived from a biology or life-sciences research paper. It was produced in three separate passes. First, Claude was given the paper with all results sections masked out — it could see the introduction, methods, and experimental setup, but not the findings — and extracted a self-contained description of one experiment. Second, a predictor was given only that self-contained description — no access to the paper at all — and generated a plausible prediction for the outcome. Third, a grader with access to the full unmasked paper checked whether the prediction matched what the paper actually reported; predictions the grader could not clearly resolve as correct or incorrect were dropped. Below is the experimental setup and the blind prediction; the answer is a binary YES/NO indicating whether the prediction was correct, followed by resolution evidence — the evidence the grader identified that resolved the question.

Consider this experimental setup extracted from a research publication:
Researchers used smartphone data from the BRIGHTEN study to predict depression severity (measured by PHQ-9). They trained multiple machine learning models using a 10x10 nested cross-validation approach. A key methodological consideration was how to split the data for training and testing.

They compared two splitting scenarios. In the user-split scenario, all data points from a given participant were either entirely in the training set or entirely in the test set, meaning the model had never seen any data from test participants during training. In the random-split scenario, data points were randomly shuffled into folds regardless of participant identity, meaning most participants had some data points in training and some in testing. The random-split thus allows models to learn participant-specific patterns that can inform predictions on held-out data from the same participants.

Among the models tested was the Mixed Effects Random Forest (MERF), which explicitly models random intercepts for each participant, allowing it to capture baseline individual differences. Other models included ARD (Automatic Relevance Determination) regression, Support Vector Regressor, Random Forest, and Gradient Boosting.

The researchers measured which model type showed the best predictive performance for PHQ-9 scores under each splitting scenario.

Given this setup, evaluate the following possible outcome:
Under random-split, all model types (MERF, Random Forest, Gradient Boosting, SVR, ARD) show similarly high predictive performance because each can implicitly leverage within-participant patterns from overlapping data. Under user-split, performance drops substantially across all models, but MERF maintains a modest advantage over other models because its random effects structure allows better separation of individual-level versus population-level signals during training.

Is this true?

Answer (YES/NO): NO